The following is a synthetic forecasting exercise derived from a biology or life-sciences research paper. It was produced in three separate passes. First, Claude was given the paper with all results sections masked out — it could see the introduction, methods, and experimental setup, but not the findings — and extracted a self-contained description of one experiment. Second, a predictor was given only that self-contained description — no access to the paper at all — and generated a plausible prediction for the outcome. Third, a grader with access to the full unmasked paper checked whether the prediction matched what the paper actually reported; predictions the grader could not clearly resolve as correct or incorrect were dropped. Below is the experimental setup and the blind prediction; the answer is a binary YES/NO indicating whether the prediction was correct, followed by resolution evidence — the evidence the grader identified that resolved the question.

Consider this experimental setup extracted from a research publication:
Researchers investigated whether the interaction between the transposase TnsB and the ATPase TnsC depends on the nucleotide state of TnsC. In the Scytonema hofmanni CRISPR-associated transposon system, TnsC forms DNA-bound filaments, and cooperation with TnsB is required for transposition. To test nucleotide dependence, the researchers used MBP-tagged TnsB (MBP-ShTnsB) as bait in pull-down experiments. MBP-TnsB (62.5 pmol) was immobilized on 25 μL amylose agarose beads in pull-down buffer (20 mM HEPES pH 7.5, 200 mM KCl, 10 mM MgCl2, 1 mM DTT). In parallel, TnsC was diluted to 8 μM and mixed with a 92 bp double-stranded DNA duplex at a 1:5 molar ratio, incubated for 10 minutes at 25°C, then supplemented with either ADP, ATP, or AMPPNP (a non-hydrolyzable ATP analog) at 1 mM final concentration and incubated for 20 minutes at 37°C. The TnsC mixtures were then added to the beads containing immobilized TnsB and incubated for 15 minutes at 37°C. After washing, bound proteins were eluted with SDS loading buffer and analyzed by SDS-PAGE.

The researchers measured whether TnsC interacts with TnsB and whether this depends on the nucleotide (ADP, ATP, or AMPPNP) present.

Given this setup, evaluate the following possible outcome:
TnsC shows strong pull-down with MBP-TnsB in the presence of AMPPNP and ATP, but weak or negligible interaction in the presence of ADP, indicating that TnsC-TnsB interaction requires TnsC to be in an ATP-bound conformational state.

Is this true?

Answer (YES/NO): YES